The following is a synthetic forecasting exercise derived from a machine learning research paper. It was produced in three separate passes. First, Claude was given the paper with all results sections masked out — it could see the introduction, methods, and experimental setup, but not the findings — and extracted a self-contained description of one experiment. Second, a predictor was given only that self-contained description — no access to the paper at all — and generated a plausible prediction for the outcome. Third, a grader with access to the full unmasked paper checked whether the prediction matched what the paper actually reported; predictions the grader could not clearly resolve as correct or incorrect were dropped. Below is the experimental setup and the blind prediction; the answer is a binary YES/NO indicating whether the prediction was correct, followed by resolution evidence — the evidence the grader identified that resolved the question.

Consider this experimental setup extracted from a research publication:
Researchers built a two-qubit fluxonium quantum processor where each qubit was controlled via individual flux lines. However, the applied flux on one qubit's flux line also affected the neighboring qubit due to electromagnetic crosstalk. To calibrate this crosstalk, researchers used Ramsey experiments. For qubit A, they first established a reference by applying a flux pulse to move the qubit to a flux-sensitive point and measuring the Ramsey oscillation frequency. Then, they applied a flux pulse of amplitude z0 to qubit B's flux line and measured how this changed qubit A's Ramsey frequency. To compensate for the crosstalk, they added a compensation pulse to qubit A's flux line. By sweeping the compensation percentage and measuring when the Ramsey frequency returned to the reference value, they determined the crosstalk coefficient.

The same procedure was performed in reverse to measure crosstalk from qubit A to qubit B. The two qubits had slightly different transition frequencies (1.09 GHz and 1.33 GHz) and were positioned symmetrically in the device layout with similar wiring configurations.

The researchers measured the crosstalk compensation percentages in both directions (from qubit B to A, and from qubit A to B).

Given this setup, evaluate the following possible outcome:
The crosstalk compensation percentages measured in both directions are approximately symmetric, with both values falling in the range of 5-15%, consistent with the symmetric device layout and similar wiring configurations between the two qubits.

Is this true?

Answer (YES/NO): YES